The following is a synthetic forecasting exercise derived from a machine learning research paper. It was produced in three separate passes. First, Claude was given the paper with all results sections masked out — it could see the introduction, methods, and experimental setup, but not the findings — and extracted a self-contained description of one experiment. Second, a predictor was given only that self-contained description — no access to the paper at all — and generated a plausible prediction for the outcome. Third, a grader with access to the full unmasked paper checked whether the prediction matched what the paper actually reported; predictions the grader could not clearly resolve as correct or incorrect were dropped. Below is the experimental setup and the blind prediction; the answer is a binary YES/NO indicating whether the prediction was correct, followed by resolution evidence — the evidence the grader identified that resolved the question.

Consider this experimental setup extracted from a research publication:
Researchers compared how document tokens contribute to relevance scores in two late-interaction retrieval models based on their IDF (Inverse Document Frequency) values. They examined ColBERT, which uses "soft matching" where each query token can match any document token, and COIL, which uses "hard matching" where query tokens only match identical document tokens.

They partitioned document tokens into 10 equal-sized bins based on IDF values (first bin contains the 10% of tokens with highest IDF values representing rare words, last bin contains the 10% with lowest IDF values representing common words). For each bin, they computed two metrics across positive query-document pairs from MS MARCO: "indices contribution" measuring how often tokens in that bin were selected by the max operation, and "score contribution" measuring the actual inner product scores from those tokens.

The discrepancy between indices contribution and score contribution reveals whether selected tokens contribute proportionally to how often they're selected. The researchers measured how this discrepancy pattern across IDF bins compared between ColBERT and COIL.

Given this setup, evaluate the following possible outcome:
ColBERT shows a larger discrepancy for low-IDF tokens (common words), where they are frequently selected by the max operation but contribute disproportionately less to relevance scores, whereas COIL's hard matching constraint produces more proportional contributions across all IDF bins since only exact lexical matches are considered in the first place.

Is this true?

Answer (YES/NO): NO